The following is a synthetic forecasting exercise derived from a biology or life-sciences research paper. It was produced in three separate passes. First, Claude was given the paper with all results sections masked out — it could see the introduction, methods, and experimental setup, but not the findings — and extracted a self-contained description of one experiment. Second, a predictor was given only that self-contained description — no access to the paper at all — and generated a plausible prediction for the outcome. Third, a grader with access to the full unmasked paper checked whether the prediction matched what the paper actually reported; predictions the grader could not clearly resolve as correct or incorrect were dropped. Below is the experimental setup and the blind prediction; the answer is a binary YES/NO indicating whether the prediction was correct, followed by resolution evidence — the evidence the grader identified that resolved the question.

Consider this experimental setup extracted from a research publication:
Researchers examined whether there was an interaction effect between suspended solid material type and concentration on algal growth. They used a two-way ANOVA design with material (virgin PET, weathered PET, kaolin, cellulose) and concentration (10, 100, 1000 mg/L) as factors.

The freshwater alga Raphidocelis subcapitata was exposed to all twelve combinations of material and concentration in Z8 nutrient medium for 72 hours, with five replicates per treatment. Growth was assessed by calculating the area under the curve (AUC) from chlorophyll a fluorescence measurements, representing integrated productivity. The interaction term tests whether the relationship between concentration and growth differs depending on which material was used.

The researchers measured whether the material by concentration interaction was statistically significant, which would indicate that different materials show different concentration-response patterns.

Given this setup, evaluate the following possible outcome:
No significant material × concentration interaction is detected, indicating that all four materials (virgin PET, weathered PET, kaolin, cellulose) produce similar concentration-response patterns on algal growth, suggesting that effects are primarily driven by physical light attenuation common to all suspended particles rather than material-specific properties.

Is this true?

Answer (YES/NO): NO